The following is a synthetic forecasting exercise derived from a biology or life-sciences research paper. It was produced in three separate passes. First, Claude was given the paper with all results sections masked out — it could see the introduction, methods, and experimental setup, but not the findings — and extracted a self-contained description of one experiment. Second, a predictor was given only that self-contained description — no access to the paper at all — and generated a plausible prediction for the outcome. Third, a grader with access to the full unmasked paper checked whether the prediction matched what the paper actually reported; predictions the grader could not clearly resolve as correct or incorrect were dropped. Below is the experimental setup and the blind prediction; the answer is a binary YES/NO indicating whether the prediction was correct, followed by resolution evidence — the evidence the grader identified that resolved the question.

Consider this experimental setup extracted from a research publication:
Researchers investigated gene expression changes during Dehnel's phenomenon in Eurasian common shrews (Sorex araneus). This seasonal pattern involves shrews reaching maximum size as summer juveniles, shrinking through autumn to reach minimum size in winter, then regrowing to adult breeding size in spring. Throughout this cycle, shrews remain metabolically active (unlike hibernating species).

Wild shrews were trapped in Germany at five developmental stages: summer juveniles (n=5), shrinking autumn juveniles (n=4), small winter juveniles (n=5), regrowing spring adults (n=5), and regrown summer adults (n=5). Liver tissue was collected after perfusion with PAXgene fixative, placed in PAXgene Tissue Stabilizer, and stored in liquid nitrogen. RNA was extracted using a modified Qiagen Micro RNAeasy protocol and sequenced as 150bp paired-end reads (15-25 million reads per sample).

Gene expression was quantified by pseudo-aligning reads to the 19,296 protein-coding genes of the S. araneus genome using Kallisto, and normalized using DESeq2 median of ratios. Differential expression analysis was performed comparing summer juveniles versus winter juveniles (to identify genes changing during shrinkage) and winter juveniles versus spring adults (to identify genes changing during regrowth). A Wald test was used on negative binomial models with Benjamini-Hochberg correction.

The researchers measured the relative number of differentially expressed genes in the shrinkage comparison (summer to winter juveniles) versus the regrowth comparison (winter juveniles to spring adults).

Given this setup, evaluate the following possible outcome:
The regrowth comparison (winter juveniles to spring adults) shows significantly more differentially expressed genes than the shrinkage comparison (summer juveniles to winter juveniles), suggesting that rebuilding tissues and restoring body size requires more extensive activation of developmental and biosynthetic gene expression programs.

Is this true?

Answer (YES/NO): YES